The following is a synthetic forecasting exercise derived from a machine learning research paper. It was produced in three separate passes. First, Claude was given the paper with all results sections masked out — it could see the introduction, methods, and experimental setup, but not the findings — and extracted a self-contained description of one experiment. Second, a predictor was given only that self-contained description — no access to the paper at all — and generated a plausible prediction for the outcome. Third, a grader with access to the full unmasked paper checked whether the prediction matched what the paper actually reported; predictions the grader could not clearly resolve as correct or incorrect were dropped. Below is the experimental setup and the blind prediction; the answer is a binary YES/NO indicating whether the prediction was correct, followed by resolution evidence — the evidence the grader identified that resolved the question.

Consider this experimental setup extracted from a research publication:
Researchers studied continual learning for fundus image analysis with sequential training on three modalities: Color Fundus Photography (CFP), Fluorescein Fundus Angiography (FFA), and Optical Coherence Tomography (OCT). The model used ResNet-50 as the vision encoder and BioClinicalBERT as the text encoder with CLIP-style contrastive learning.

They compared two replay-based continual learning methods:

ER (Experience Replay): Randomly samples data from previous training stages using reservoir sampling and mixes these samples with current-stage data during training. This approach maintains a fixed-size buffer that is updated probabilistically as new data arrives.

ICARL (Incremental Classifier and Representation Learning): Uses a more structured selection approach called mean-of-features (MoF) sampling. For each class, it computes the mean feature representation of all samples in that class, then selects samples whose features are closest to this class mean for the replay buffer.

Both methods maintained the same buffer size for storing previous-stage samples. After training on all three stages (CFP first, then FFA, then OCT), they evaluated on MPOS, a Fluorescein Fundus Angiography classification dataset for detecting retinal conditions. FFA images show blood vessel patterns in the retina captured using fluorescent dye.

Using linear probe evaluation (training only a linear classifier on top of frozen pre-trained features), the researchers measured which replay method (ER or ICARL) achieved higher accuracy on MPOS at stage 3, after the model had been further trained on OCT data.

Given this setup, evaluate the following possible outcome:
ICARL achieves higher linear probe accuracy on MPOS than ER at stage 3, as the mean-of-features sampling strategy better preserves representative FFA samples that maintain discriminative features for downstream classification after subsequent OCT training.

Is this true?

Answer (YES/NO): NO